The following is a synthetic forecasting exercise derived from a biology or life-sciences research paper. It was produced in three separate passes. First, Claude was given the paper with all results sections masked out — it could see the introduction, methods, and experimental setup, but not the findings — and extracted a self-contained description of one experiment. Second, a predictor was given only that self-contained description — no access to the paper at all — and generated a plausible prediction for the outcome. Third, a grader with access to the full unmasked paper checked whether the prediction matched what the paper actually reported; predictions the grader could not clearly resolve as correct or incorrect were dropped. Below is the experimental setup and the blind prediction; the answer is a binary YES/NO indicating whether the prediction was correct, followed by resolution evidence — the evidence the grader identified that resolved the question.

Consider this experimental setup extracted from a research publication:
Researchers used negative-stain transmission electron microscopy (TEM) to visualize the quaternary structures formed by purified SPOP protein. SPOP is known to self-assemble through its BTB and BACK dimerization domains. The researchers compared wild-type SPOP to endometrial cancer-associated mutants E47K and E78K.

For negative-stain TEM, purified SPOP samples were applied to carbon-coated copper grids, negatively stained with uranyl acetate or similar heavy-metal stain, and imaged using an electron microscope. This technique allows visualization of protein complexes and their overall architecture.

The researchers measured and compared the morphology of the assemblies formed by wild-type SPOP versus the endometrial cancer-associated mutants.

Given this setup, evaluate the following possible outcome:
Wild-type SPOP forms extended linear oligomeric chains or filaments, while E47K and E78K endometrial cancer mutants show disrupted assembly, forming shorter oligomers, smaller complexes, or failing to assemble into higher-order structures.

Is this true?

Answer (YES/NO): NO